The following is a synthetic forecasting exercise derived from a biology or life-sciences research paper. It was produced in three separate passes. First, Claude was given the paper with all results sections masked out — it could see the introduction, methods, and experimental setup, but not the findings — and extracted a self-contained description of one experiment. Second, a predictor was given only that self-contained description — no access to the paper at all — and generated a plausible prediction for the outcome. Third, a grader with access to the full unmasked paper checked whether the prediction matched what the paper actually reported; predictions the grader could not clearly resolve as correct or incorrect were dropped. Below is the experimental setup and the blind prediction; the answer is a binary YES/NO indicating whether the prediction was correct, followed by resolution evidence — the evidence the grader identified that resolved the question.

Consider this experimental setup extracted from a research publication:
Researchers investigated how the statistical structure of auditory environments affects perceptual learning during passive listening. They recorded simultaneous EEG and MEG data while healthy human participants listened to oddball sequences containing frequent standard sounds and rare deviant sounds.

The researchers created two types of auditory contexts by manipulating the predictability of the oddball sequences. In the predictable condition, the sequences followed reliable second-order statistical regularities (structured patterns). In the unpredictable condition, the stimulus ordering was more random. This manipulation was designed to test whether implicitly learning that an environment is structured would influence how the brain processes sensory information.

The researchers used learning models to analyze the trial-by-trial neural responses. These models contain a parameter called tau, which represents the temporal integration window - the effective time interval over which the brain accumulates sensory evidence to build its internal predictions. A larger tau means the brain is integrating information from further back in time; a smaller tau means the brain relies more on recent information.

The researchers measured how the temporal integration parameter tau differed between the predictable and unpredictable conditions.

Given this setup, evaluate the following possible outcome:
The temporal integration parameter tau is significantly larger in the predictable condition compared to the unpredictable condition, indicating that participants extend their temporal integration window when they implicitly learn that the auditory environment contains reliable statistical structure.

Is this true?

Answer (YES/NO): YES